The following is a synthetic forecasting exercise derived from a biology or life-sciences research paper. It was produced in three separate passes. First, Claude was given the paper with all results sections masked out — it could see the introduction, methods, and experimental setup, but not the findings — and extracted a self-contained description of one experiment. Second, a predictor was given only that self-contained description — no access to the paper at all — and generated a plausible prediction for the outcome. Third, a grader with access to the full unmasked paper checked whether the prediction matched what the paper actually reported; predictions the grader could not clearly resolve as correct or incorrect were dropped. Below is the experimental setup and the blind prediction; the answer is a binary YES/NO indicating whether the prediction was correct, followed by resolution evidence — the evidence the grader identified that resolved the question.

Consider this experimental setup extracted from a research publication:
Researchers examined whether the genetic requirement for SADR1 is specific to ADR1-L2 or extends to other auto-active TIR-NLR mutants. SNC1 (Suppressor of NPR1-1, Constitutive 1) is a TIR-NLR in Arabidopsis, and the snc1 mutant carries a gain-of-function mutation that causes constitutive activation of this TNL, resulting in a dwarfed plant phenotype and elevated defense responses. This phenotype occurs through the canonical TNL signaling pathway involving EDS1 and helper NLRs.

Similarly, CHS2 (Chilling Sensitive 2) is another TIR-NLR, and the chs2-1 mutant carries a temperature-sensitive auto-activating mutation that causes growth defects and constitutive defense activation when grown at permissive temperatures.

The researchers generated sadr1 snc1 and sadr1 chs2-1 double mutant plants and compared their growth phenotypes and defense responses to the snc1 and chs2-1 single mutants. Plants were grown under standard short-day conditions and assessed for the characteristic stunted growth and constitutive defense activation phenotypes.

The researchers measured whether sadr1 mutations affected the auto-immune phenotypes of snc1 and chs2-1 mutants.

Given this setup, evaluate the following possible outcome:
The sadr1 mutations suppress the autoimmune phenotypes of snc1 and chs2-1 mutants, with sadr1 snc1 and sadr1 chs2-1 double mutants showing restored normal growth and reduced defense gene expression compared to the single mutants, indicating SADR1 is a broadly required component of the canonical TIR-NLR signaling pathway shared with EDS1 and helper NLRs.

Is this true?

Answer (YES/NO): NO